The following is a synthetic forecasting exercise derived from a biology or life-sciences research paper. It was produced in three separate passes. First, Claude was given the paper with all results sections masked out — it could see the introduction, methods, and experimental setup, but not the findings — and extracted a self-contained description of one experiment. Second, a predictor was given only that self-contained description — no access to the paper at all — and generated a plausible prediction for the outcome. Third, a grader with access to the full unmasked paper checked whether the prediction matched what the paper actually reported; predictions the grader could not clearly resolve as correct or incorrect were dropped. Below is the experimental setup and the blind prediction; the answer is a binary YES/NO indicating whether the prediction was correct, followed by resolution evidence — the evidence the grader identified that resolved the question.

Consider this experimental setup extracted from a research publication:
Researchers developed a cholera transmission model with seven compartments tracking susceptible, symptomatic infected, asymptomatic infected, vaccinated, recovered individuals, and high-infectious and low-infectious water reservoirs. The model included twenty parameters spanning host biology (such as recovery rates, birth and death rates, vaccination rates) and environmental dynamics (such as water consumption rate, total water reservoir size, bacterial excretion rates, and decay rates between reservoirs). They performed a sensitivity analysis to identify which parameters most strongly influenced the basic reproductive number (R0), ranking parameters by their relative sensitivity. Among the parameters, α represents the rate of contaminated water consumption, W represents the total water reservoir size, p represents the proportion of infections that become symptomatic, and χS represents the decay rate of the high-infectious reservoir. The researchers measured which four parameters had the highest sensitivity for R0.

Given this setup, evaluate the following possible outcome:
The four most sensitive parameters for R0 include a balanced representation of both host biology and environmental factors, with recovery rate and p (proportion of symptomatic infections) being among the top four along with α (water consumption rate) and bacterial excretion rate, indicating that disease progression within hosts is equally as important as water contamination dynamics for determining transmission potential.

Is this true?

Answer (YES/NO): NO